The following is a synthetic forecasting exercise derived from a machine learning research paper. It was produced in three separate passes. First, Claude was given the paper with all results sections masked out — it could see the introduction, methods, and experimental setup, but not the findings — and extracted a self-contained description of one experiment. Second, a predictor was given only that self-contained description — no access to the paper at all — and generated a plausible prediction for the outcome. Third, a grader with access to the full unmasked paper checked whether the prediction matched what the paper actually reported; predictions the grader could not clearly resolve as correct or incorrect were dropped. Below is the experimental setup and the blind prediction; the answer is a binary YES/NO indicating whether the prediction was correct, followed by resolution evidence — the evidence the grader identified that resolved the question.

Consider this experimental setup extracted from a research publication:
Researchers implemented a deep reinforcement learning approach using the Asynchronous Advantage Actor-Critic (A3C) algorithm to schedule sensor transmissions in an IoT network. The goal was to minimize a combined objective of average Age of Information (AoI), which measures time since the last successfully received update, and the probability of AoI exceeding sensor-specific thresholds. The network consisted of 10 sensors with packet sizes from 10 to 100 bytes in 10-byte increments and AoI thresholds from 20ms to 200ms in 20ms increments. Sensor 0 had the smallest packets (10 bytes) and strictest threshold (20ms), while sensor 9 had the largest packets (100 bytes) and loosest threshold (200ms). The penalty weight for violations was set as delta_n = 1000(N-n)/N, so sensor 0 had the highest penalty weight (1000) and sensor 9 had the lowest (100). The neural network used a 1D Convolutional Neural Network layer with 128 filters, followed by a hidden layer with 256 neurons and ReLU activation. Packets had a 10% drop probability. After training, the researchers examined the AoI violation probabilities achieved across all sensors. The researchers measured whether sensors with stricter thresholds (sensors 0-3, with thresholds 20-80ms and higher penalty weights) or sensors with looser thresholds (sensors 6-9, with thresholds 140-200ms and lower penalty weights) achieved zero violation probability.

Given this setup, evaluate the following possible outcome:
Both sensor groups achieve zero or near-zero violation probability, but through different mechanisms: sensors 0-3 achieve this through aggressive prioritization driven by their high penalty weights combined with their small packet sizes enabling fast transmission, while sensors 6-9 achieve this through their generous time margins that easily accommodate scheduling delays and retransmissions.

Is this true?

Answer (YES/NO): NO